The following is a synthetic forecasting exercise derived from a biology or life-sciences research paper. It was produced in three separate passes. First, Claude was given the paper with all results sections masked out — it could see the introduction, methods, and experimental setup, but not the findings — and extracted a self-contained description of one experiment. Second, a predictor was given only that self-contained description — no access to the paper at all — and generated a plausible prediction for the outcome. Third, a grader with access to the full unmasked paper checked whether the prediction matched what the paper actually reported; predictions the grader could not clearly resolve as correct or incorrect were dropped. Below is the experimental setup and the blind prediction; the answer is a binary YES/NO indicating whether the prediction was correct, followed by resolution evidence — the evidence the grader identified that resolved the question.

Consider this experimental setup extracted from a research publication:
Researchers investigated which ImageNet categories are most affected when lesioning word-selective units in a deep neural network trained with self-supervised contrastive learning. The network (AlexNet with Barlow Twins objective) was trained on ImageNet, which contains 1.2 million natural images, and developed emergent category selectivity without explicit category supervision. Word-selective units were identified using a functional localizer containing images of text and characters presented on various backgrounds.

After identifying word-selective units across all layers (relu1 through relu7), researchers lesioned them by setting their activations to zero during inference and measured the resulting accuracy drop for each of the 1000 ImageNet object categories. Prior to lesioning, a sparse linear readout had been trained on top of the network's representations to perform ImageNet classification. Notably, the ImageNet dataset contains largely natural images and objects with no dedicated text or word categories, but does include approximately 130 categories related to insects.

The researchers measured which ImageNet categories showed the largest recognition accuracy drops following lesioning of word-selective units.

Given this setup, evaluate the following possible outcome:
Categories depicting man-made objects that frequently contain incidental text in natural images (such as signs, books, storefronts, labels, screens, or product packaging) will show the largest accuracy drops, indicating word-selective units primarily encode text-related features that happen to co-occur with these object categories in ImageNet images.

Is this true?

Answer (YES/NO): NO